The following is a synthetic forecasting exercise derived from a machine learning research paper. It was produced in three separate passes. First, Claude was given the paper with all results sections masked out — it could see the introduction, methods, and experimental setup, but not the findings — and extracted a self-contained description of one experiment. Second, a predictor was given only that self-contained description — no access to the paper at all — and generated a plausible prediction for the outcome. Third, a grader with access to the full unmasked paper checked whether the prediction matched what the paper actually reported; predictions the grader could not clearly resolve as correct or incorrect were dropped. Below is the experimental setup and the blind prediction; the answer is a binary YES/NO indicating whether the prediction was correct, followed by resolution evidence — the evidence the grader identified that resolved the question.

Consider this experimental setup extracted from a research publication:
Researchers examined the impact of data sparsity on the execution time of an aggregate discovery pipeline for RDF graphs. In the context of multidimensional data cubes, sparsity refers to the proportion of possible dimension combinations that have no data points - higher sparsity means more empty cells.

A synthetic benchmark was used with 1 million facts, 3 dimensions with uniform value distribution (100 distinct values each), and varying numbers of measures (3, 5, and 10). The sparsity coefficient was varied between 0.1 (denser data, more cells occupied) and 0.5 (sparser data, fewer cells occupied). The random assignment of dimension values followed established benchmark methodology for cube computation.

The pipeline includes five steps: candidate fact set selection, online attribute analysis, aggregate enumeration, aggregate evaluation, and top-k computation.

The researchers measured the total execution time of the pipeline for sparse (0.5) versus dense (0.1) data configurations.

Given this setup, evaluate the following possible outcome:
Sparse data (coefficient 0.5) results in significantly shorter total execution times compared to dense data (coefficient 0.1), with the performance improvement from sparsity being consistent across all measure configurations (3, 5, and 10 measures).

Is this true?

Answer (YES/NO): NO